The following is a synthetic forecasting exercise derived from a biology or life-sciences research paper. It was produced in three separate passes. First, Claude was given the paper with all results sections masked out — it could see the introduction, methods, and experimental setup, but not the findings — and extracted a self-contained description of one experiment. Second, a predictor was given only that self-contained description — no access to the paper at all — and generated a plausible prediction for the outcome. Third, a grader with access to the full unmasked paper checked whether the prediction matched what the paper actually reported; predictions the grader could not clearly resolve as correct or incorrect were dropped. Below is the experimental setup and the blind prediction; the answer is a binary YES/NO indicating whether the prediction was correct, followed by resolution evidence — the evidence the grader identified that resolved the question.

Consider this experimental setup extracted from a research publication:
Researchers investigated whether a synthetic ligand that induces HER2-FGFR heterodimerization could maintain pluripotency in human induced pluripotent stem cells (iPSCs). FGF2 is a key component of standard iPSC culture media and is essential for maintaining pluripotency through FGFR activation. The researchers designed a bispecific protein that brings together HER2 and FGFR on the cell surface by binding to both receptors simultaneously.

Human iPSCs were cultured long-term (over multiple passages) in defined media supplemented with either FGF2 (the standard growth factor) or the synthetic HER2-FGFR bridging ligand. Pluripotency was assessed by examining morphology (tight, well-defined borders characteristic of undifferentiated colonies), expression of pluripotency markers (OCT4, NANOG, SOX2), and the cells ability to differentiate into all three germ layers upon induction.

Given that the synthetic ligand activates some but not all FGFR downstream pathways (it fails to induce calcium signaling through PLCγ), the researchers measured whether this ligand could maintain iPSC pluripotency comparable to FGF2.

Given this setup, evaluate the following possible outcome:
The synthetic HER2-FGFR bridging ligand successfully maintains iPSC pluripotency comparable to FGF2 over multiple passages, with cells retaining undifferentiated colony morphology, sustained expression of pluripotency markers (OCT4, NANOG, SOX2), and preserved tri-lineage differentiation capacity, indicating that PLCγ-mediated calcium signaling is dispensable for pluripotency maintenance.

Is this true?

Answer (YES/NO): NO